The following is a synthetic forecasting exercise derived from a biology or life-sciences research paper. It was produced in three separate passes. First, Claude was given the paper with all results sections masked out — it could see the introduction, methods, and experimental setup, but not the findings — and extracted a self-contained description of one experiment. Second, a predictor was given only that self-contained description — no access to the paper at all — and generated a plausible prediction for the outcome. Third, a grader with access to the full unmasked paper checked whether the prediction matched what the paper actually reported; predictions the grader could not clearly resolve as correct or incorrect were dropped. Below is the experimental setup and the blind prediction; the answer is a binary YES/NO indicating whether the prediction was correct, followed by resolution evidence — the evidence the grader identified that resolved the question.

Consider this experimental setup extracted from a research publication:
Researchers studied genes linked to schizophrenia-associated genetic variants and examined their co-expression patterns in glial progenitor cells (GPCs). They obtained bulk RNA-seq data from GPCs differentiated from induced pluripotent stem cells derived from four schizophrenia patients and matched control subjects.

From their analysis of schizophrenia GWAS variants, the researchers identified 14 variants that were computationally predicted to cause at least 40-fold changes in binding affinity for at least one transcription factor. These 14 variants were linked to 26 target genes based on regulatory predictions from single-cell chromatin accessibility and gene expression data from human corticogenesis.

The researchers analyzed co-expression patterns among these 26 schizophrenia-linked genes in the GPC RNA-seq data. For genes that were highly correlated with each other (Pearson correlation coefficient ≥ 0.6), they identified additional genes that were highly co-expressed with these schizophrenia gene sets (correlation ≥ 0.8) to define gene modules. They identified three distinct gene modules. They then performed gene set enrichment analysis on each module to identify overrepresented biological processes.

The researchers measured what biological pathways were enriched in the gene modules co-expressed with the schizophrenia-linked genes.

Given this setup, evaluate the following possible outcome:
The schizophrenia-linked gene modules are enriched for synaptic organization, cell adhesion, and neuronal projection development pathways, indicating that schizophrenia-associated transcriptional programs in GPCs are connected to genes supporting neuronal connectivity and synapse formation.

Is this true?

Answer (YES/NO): NO